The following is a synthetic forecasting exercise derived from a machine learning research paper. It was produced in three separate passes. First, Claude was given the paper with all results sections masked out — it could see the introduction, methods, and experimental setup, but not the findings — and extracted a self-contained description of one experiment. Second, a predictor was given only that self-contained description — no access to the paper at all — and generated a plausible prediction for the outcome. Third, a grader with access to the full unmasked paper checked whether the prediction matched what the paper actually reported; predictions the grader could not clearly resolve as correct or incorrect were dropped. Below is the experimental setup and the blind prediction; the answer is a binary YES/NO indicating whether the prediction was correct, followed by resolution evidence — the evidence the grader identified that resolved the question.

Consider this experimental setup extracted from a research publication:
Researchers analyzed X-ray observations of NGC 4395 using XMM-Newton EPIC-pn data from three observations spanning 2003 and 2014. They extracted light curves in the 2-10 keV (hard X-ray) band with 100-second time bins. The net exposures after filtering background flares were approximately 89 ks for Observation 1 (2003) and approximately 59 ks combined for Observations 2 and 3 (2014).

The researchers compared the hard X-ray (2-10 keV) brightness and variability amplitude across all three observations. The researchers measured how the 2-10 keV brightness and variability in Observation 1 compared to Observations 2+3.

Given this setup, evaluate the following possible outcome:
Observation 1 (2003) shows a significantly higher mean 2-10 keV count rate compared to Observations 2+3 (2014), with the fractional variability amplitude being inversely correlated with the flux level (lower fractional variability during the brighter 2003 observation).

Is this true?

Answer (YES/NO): NO